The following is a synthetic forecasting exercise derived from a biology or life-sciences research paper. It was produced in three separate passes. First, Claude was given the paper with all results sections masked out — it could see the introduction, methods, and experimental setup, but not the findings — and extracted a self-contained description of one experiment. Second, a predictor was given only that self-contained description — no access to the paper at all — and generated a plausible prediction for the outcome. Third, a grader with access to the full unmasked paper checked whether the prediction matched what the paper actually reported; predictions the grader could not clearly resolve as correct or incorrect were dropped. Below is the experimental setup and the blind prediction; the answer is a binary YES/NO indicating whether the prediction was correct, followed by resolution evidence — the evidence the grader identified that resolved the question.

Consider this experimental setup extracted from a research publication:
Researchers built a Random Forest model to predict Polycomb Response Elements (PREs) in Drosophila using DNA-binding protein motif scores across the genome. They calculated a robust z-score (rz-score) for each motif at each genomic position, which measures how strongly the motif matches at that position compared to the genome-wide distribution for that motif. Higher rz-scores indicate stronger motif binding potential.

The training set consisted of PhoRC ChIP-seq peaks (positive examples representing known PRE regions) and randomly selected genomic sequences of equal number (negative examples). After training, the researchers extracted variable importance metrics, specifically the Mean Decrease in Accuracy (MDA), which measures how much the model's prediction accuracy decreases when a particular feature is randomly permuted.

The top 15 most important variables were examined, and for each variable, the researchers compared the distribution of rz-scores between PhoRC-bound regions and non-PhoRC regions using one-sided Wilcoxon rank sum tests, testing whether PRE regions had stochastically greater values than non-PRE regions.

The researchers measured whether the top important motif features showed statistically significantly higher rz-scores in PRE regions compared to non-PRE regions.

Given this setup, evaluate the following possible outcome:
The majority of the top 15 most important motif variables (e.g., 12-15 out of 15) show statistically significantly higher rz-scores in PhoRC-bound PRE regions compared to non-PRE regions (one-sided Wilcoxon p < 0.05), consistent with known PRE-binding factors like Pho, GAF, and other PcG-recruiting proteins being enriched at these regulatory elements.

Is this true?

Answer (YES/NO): YES